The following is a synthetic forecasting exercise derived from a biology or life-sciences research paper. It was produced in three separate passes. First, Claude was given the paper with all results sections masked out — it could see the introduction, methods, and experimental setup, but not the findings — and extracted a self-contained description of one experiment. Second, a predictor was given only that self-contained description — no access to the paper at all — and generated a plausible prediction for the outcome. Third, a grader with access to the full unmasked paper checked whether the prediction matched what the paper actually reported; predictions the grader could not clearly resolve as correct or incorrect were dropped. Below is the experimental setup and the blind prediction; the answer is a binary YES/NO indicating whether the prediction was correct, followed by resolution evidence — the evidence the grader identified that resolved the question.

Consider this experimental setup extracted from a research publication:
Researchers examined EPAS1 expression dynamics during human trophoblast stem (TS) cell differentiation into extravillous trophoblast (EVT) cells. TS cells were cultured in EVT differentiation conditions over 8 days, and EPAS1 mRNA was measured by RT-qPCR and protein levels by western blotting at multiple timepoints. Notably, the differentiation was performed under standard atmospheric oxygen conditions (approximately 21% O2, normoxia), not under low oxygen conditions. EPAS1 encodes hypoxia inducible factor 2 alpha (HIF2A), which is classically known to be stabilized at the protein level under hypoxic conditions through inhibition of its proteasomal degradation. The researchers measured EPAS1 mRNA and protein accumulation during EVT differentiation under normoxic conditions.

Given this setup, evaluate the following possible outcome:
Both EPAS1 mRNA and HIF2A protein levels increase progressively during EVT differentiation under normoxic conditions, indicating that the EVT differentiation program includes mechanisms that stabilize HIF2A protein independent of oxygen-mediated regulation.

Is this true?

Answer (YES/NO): YES